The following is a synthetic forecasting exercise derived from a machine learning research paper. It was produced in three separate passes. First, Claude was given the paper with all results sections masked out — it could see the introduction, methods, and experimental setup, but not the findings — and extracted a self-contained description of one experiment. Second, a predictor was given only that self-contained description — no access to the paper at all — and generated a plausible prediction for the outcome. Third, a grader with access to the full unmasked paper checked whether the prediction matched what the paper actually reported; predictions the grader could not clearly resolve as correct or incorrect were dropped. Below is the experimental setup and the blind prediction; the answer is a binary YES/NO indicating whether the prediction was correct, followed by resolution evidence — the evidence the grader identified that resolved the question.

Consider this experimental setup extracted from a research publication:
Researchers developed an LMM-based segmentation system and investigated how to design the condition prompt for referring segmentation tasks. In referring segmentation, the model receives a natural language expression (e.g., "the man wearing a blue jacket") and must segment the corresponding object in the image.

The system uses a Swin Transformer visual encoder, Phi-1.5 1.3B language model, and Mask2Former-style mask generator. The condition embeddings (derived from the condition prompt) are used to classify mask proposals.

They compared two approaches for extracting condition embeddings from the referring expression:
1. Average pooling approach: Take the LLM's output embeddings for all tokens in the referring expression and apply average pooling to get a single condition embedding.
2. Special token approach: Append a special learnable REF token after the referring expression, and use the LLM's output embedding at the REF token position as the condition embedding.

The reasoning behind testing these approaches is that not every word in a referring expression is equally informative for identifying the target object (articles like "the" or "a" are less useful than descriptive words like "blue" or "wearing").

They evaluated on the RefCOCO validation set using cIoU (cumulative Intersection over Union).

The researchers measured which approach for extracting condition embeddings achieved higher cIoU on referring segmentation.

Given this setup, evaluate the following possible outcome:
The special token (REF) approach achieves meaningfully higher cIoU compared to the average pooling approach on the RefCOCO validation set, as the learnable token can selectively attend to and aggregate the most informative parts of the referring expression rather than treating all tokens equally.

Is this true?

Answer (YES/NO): YES